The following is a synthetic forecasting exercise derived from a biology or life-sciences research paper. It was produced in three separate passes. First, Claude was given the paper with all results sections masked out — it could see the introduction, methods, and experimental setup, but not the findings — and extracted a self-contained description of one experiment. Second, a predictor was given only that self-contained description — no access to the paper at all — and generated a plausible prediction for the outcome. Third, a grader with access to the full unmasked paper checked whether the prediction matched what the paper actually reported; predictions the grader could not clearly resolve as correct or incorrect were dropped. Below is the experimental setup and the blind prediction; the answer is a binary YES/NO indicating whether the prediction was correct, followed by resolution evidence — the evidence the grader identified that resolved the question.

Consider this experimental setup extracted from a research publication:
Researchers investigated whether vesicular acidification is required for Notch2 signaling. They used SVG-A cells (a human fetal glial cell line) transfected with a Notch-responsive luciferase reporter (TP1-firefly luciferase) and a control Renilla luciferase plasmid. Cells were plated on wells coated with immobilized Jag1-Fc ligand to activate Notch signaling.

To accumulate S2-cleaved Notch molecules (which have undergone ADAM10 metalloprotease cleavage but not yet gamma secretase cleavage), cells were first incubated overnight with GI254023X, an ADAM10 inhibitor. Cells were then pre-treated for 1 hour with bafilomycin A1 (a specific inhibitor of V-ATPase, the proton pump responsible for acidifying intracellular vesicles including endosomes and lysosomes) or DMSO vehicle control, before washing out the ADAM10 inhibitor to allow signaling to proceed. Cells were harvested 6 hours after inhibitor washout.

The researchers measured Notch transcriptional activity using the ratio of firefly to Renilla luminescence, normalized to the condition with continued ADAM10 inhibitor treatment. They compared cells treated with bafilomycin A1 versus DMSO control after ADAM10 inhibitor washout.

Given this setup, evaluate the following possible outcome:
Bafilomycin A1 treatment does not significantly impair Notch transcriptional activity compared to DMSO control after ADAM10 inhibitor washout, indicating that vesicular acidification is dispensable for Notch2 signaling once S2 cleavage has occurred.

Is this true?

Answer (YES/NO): NO